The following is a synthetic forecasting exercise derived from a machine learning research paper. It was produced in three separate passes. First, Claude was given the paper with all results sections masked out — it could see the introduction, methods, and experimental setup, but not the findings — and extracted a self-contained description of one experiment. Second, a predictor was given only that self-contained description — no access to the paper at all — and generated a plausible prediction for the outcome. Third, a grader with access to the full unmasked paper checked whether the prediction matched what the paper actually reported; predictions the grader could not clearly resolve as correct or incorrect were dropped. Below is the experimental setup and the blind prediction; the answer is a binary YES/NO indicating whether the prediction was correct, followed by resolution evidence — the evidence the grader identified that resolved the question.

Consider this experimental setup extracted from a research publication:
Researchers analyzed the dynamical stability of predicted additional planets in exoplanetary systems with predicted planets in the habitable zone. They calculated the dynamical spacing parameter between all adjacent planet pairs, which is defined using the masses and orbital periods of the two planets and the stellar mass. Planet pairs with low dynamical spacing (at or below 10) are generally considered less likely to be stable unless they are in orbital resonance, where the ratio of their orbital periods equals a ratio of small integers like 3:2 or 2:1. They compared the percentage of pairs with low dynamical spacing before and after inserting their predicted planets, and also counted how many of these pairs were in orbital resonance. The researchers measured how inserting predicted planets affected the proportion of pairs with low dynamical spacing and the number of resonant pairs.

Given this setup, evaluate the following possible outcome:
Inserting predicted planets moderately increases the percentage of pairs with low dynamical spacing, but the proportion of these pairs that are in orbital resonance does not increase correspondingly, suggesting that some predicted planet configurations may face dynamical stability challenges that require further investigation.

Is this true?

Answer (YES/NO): NO